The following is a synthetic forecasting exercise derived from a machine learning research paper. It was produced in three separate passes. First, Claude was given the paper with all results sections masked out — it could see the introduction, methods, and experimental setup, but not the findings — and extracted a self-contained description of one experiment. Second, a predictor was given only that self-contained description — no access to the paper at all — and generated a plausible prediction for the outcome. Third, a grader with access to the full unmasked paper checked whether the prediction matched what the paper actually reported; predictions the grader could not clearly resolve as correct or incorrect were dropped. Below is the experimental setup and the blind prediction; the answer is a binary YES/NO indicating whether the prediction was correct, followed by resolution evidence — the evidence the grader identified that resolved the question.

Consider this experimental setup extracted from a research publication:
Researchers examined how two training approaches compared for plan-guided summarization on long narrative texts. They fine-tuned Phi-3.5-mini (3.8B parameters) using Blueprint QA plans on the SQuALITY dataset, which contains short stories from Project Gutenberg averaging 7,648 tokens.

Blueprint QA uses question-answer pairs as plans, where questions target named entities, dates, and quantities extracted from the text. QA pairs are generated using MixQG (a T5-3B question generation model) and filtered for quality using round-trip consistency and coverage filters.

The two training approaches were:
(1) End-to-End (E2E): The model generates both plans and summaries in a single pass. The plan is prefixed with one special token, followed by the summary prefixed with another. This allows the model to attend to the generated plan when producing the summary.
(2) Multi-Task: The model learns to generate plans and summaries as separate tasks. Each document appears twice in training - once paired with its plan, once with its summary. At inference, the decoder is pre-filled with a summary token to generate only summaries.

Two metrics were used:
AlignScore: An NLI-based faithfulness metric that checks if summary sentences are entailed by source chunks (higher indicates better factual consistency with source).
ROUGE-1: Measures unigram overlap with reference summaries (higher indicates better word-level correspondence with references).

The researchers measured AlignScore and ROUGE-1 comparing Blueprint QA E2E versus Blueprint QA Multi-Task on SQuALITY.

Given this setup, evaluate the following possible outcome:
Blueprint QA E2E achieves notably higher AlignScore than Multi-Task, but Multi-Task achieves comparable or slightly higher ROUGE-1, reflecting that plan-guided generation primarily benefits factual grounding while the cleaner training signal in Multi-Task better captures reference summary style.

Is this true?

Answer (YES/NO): NO